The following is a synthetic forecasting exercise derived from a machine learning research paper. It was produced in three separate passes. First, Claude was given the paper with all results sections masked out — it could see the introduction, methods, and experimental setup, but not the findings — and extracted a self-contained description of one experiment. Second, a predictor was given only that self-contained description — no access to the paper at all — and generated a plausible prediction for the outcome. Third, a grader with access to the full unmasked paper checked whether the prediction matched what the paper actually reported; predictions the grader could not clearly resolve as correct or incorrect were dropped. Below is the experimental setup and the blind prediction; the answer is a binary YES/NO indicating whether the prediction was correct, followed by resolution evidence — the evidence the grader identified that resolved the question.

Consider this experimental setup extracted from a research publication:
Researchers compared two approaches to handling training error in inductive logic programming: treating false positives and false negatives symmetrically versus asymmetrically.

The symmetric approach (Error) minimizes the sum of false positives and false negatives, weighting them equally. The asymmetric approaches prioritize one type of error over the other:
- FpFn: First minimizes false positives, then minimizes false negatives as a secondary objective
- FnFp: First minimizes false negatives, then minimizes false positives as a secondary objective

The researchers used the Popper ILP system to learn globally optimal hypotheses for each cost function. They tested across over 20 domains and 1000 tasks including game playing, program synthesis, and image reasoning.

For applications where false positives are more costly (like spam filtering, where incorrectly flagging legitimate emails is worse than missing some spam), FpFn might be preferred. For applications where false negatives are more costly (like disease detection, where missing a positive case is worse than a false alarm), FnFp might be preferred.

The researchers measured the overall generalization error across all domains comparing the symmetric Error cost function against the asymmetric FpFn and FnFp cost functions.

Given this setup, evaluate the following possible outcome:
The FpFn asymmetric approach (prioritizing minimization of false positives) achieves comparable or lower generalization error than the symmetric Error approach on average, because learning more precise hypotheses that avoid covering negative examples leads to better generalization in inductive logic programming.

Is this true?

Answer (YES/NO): NO